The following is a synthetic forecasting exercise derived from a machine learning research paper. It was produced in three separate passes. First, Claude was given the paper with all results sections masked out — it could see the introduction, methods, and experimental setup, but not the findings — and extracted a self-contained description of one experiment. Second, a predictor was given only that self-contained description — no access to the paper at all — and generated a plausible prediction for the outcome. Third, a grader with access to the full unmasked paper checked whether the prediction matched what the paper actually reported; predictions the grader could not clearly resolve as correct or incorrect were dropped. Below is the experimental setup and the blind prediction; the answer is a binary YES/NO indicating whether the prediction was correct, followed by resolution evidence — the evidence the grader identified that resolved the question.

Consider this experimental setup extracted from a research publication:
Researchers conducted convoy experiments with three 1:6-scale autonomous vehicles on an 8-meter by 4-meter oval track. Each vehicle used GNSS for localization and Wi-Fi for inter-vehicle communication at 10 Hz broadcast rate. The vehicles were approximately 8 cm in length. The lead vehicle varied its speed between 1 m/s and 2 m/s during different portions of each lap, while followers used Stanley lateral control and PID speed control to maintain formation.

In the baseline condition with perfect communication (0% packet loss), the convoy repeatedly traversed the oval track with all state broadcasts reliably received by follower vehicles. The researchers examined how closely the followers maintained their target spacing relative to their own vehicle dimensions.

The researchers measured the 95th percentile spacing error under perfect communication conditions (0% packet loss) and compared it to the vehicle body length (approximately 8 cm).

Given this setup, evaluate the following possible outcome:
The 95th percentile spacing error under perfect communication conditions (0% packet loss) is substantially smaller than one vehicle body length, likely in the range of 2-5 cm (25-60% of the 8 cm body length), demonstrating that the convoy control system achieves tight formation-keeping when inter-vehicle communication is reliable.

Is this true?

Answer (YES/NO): NO